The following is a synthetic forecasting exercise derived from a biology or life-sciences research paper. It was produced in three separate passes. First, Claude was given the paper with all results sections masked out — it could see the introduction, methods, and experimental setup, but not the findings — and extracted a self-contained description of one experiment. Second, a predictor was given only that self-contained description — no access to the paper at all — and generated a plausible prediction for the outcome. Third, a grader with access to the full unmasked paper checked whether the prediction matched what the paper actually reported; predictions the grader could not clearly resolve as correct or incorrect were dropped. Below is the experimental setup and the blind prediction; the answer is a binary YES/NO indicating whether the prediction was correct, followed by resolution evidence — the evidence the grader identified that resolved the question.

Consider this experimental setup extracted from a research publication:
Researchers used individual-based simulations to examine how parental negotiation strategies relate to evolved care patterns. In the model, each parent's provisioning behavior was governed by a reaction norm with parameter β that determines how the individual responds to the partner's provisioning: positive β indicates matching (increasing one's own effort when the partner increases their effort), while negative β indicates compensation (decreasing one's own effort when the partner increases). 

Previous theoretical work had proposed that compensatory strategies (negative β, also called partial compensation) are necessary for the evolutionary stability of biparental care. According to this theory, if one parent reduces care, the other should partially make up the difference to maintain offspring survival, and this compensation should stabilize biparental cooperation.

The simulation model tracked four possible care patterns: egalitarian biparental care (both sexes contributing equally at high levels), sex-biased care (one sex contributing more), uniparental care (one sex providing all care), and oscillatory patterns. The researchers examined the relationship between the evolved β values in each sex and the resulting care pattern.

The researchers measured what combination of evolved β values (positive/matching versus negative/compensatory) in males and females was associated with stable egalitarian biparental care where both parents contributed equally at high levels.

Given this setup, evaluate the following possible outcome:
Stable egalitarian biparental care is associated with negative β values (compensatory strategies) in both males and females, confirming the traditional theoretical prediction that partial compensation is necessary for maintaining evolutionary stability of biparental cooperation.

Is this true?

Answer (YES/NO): NO